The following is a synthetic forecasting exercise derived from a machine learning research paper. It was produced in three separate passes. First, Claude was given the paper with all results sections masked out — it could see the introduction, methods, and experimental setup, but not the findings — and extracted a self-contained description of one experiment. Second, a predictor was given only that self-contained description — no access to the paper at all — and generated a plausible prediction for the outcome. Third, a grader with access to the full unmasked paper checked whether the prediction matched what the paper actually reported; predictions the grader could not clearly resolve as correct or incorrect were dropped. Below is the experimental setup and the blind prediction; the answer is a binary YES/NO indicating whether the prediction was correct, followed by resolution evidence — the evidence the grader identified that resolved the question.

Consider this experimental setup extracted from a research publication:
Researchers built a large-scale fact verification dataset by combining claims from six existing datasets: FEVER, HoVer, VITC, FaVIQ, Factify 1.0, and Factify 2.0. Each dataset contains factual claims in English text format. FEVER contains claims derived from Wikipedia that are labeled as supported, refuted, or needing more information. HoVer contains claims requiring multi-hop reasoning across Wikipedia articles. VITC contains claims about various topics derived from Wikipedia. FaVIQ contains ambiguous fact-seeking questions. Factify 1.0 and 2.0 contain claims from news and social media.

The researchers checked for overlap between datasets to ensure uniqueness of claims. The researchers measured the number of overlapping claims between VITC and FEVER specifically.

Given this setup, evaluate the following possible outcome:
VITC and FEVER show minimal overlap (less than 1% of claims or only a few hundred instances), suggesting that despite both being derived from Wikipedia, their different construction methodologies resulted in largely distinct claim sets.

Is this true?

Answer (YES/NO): YES